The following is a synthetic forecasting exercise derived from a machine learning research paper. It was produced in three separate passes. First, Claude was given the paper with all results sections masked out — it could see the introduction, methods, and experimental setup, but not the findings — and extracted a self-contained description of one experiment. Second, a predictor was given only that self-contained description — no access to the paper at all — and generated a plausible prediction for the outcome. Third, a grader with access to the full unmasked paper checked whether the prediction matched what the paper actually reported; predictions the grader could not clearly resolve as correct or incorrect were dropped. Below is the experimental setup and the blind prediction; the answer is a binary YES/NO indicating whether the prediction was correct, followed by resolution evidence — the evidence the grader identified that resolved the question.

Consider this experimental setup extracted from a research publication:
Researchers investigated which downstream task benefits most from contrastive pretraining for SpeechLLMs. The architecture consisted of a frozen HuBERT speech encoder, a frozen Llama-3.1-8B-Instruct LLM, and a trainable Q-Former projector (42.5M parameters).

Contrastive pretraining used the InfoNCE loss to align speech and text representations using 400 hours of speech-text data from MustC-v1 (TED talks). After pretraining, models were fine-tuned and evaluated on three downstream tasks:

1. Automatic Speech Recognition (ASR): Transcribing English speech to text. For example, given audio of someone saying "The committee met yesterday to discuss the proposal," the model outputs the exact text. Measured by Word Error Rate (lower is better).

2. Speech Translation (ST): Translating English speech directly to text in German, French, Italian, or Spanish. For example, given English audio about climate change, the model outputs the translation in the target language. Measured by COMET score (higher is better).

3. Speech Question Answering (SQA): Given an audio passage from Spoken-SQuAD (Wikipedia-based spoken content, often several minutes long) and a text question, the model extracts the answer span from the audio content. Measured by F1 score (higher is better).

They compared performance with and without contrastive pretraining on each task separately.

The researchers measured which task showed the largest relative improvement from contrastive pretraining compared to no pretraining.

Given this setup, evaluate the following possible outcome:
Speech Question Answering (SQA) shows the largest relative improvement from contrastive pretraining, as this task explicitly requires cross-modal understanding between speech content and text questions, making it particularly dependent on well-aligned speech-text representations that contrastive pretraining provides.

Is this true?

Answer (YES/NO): YES